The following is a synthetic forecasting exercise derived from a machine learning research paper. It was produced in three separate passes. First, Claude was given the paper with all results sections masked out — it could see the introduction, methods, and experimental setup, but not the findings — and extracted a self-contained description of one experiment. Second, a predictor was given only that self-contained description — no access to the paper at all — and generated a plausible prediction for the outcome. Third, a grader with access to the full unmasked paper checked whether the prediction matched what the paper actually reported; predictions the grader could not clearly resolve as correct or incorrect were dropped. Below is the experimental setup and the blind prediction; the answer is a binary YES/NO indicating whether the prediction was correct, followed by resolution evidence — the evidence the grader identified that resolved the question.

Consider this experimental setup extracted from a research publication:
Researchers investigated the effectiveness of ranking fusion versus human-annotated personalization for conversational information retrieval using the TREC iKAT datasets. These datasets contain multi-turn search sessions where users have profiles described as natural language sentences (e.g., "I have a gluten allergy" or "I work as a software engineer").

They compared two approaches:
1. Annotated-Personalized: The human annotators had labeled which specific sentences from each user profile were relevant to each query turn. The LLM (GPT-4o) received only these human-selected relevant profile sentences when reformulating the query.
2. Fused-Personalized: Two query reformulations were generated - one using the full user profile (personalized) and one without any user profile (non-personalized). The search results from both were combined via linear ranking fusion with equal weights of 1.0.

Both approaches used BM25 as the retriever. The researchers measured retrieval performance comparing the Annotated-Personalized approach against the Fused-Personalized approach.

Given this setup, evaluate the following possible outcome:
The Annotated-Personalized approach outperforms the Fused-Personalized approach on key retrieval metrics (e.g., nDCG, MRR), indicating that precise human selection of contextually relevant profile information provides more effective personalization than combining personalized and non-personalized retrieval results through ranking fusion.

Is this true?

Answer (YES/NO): NO